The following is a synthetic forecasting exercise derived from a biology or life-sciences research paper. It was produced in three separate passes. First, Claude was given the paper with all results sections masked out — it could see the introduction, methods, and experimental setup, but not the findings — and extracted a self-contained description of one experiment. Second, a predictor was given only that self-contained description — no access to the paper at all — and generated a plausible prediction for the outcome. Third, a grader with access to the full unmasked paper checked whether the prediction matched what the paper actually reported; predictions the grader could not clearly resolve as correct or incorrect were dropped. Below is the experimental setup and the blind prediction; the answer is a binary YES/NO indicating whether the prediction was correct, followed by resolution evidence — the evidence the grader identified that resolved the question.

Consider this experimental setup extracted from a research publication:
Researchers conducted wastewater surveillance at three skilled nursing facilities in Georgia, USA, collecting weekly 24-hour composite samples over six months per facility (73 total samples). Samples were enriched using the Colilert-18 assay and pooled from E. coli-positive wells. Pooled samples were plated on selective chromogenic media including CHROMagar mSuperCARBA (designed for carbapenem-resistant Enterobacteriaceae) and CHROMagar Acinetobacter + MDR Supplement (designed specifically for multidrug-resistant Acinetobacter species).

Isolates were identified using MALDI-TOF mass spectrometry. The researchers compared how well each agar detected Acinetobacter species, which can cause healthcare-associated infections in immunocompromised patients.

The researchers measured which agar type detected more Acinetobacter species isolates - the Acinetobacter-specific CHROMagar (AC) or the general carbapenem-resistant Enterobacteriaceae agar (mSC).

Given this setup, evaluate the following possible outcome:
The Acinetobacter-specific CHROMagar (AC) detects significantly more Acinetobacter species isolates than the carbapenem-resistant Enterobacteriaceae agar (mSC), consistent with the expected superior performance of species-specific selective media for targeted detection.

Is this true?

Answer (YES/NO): NO